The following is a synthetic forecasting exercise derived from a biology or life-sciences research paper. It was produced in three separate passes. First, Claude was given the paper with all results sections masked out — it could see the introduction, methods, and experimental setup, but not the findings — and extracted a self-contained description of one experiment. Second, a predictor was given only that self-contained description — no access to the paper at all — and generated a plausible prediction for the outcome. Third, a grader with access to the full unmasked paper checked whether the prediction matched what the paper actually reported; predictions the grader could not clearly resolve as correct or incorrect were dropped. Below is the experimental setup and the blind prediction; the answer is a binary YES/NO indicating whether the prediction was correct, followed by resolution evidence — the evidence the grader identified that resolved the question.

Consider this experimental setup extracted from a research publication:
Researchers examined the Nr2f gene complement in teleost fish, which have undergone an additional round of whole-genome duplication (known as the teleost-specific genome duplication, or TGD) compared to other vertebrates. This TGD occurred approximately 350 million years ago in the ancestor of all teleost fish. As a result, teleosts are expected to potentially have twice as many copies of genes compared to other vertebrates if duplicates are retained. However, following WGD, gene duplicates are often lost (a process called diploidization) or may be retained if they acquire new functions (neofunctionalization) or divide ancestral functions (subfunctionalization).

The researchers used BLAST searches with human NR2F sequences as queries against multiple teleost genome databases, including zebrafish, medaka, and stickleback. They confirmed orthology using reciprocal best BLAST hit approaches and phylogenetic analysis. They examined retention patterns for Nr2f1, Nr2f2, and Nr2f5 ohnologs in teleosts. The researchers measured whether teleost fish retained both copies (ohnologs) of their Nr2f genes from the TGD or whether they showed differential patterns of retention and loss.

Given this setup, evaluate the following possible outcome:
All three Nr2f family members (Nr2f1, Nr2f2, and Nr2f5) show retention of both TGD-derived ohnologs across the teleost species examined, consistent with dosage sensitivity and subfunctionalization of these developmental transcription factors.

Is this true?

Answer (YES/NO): NO